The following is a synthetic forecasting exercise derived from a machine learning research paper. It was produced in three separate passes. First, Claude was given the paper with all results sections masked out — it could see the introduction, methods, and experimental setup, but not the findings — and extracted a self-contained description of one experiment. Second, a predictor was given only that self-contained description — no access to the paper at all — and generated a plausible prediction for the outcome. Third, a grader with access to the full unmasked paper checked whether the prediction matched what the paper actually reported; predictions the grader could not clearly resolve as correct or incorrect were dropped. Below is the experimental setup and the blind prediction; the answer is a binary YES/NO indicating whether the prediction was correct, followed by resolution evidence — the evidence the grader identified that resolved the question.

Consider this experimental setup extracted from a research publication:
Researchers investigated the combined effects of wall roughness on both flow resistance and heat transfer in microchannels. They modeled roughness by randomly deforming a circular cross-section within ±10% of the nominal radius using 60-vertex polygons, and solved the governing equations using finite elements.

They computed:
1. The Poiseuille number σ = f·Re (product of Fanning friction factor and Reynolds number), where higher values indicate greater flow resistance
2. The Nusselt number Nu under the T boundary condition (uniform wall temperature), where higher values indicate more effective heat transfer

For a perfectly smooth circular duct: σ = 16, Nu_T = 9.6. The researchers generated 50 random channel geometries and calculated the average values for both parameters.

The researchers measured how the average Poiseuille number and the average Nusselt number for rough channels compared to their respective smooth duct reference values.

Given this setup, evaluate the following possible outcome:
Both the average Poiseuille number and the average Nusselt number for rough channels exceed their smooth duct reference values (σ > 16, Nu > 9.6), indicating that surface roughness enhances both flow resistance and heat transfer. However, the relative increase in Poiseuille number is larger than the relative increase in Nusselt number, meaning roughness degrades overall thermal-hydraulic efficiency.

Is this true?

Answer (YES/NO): NO